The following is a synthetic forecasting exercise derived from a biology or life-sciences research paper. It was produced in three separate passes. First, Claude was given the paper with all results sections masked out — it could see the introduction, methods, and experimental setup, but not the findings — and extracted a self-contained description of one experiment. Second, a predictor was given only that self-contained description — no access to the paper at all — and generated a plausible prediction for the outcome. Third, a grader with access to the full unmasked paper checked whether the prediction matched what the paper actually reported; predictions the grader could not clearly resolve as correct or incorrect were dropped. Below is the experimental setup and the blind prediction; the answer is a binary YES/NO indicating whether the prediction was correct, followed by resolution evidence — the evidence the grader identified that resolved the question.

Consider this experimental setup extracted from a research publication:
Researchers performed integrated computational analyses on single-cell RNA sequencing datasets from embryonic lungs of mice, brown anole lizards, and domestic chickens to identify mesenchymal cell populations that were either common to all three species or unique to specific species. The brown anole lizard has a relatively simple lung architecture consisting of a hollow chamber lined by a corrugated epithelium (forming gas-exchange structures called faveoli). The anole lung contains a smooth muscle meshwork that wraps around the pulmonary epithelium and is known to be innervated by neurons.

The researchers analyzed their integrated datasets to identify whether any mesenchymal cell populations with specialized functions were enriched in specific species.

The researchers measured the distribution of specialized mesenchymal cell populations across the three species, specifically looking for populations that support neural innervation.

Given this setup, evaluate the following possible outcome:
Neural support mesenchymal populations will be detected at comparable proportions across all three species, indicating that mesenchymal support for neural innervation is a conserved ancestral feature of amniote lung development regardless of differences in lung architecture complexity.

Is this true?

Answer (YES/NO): NO